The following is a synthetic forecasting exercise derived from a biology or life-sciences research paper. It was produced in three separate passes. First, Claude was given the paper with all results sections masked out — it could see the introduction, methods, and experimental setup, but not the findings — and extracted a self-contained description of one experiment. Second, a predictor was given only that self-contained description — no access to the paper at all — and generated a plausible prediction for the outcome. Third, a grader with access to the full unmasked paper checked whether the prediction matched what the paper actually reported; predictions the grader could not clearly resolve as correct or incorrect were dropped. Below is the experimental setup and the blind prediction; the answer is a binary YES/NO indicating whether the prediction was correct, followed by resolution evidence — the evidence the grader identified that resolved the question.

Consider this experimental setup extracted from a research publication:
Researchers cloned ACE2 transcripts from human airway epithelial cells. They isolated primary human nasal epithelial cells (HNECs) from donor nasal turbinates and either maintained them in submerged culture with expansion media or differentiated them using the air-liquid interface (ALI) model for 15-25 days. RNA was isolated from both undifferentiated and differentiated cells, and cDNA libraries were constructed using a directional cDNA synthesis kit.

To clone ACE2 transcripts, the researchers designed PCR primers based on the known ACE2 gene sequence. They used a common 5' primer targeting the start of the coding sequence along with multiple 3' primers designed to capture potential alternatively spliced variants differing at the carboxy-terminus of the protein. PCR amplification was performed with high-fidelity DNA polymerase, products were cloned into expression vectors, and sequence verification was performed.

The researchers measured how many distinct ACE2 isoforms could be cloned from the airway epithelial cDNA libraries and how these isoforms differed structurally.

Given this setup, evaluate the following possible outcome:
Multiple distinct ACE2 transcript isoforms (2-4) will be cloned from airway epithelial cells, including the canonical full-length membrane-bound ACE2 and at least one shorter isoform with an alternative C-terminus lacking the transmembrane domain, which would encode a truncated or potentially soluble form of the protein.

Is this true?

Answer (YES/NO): NO